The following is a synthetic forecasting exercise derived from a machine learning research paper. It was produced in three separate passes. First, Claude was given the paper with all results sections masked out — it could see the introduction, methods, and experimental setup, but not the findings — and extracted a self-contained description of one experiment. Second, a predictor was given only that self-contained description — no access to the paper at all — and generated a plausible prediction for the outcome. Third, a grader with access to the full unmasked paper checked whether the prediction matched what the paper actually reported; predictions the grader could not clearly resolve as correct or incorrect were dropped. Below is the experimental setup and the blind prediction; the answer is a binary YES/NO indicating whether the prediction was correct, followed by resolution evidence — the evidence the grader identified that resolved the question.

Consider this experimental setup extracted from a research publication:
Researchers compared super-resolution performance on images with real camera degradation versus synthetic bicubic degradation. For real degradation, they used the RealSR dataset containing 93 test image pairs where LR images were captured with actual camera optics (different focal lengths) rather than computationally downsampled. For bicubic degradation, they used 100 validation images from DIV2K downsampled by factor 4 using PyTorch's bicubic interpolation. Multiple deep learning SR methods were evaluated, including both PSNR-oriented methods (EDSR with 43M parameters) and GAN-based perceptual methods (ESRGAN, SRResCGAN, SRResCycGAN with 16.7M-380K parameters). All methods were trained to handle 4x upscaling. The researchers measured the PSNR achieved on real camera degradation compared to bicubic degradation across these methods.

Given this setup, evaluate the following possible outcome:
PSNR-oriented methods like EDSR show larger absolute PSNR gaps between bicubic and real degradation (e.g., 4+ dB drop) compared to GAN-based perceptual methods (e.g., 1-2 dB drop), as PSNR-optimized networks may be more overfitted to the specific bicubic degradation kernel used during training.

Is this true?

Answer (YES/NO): NO